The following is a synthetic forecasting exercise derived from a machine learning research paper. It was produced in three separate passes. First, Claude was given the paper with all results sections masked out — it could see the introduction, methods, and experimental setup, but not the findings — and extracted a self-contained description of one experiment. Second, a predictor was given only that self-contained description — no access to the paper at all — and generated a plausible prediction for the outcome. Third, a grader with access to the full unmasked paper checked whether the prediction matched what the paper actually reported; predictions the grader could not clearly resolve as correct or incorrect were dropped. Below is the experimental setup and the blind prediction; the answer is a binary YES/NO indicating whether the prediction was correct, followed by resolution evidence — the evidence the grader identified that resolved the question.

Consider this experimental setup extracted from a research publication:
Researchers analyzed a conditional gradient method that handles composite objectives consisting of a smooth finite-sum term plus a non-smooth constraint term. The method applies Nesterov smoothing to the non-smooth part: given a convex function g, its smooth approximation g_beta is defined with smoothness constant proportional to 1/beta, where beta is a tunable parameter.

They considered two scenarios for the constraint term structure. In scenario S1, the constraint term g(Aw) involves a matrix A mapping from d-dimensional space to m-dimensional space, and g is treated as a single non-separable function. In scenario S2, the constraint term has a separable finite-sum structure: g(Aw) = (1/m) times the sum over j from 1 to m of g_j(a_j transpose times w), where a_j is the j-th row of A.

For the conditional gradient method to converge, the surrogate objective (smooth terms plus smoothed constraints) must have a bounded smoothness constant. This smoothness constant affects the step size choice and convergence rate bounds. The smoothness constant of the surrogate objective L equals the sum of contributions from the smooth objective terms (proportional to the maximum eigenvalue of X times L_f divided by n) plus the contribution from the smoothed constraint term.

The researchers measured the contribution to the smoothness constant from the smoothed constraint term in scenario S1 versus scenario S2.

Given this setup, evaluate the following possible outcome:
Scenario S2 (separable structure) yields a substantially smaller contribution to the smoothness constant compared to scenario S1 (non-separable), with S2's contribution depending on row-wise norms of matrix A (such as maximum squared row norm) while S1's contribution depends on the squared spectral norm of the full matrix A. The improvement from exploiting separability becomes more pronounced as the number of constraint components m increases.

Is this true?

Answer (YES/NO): NO